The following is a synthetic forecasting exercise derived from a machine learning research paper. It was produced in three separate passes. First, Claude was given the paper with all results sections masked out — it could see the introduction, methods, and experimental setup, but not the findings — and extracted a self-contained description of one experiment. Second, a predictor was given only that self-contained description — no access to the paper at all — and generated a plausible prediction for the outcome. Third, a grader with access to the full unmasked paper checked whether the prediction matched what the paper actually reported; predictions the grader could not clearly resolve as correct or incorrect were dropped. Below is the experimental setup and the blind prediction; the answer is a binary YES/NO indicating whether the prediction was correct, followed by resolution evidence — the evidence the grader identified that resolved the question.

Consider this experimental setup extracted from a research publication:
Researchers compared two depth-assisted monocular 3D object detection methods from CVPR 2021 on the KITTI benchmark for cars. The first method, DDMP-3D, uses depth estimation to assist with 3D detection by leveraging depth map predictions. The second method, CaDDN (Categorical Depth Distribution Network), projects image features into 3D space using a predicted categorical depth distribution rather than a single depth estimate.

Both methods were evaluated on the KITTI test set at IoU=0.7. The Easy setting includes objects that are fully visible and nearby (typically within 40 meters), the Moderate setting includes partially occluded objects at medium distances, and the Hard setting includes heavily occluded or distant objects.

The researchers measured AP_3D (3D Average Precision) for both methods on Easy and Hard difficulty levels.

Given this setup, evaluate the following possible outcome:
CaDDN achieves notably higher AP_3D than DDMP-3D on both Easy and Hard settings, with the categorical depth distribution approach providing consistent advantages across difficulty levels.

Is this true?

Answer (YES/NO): NO